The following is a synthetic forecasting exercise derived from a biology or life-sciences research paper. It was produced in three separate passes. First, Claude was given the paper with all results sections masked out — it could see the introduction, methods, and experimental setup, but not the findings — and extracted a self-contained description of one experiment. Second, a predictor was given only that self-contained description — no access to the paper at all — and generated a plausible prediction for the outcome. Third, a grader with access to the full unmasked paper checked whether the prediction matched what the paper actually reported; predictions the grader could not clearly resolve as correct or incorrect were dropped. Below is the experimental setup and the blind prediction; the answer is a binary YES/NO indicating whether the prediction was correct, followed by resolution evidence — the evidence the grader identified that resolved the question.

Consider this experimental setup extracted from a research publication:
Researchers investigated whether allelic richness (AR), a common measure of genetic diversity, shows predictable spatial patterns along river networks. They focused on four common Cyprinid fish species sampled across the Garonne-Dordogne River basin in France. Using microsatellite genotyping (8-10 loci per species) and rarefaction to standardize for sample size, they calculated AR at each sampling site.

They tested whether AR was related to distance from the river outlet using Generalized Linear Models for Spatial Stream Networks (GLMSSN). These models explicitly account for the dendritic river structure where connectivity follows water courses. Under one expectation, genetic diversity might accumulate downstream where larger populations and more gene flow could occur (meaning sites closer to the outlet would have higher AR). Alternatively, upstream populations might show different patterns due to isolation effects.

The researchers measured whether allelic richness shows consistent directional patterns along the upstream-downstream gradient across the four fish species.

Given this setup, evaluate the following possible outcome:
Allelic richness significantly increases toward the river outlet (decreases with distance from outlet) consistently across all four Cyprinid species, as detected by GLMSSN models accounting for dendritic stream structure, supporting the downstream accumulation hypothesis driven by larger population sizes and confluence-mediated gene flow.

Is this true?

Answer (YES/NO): NO